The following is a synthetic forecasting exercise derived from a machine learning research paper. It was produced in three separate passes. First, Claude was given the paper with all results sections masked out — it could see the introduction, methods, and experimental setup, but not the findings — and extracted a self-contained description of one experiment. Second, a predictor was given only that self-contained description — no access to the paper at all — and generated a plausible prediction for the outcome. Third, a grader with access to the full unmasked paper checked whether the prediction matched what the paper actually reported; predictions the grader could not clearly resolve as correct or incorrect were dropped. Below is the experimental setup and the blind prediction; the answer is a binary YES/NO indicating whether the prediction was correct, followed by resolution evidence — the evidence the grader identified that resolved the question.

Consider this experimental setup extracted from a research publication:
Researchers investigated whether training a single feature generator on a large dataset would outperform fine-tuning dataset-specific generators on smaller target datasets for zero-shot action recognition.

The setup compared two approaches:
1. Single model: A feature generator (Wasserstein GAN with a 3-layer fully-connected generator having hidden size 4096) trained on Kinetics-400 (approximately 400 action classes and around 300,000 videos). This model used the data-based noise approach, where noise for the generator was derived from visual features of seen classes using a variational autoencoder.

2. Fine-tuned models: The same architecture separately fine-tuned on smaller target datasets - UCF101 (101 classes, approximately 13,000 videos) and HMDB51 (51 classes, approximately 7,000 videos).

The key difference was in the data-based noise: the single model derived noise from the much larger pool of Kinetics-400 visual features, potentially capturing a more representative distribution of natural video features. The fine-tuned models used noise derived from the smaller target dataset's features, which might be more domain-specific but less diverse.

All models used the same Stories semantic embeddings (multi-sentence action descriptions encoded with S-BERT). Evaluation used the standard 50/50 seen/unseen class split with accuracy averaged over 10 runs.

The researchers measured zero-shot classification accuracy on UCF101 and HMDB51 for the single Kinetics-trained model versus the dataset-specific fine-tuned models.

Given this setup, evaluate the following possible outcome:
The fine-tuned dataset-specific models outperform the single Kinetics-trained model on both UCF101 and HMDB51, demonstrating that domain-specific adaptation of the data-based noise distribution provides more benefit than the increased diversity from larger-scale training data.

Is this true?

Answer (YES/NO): NO